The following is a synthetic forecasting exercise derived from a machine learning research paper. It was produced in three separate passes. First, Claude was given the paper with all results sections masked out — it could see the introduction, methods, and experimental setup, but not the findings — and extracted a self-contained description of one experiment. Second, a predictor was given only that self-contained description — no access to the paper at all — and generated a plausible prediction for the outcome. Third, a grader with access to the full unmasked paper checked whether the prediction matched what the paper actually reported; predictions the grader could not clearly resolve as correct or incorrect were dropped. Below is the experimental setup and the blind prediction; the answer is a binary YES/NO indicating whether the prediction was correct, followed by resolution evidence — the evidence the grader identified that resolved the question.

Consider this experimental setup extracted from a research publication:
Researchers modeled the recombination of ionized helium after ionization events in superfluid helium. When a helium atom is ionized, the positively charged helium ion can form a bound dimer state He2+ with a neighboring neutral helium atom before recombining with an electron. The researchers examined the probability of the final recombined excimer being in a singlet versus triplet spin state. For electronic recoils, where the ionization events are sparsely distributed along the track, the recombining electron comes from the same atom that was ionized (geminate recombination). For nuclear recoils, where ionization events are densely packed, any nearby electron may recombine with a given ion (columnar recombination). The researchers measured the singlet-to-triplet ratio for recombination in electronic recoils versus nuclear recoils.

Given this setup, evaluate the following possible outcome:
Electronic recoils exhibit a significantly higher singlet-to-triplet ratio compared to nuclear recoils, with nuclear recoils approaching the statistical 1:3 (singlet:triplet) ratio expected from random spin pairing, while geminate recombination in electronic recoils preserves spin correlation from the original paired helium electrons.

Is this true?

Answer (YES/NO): YES